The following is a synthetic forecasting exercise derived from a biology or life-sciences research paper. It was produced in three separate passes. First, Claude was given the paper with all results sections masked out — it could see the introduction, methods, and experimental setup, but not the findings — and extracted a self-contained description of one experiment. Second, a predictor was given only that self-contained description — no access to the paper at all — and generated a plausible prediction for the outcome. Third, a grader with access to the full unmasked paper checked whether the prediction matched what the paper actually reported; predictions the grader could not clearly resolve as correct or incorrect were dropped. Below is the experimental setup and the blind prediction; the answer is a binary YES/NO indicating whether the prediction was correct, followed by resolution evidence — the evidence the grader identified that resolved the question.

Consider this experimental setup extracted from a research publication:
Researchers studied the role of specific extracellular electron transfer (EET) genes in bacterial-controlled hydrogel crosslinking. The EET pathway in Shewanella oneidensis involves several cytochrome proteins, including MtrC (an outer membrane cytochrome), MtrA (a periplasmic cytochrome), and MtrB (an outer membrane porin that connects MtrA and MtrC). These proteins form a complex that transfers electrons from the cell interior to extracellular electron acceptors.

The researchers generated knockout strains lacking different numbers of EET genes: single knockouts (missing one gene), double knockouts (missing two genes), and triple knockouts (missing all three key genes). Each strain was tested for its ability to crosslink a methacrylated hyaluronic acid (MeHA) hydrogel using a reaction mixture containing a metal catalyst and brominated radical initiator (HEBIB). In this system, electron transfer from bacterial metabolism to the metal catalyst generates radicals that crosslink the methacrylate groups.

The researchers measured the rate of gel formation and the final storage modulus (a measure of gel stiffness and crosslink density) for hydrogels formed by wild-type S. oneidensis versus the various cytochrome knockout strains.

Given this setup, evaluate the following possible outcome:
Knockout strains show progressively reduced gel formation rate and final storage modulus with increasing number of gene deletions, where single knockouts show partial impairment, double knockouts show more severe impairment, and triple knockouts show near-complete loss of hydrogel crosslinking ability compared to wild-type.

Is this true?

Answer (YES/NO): NO